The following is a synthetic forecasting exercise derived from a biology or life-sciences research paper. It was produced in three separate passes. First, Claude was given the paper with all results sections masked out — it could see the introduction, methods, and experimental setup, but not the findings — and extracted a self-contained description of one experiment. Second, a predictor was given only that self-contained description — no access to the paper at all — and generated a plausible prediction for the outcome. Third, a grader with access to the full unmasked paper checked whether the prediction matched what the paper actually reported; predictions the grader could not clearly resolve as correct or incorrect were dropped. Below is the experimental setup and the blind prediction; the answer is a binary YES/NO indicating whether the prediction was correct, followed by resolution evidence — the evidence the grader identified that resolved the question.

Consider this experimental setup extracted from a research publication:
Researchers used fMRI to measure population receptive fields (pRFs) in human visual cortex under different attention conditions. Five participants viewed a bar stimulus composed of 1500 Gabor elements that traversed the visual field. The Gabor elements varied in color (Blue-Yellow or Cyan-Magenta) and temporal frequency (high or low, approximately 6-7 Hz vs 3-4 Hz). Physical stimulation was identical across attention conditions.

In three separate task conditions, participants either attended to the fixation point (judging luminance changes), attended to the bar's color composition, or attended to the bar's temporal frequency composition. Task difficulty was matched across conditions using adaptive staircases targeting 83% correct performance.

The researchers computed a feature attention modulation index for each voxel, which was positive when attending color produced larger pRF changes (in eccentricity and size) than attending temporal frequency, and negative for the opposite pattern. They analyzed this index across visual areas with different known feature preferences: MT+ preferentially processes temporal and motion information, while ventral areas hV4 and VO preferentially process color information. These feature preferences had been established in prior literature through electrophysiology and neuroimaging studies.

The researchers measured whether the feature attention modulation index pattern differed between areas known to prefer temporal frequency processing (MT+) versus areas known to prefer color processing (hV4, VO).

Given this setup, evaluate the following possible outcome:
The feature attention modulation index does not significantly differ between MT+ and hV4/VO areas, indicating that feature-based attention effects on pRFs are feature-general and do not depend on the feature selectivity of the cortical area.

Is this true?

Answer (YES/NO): YES